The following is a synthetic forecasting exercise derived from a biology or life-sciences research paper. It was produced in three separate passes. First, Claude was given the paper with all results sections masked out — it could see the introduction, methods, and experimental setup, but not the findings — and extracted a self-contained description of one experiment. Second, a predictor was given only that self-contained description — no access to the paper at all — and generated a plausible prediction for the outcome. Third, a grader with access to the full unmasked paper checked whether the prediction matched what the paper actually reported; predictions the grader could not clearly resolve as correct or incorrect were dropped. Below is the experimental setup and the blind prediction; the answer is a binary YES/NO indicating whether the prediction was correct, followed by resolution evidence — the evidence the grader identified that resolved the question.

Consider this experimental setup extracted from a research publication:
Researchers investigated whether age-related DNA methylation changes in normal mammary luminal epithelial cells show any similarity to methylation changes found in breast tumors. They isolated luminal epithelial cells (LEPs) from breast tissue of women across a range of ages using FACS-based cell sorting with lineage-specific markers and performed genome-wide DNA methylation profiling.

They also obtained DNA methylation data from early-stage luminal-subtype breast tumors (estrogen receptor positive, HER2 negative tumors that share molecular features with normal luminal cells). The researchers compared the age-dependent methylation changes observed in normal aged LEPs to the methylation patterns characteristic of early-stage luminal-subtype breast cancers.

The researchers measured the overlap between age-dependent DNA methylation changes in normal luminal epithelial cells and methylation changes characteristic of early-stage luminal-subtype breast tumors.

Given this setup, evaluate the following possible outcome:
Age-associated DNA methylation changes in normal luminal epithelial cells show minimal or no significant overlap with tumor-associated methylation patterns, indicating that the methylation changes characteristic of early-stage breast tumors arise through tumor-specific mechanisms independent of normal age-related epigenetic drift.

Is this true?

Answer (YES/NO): NO